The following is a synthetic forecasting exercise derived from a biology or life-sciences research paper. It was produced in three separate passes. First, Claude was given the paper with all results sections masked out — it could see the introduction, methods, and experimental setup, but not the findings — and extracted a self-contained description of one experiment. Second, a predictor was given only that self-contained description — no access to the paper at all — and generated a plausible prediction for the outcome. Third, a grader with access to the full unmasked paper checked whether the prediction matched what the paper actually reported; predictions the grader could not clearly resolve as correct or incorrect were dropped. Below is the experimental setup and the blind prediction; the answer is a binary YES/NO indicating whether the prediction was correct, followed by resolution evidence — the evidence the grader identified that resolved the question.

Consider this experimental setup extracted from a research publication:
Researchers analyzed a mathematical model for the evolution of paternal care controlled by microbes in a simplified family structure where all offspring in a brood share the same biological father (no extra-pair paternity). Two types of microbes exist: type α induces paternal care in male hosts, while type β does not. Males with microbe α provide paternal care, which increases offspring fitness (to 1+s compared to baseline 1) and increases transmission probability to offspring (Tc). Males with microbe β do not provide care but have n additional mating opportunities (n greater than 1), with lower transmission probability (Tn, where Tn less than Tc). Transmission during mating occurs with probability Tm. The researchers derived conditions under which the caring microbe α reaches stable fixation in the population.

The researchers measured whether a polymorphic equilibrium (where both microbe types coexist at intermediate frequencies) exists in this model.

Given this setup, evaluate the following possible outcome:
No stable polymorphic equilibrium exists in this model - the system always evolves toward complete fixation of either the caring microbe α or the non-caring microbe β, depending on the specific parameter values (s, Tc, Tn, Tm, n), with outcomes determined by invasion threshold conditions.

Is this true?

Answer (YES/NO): YES